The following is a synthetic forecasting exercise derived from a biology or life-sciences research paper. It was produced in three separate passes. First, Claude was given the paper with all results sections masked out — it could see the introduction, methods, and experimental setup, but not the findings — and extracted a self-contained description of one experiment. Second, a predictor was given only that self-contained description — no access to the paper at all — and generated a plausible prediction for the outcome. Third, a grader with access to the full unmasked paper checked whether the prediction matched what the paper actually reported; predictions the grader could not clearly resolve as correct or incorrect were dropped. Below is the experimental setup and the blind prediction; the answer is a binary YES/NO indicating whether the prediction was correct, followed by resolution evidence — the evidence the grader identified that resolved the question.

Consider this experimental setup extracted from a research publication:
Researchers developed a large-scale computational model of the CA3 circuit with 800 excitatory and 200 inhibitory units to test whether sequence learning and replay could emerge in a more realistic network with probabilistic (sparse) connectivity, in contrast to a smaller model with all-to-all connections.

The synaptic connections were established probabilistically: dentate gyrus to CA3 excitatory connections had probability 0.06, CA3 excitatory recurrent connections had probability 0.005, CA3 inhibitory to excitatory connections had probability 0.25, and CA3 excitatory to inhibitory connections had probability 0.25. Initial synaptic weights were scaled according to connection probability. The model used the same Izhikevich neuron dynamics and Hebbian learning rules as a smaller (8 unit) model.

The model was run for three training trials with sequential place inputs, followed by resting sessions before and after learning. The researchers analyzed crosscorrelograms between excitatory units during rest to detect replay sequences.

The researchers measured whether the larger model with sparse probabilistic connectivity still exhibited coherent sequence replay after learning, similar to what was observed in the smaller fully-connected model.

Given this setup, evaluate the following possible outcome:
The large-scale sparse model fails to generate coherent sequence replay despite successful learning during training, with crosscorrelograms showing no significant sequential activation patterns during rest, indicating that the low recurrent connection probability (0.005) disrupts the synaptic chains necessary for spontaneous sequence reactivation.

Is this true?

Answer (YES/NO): NO